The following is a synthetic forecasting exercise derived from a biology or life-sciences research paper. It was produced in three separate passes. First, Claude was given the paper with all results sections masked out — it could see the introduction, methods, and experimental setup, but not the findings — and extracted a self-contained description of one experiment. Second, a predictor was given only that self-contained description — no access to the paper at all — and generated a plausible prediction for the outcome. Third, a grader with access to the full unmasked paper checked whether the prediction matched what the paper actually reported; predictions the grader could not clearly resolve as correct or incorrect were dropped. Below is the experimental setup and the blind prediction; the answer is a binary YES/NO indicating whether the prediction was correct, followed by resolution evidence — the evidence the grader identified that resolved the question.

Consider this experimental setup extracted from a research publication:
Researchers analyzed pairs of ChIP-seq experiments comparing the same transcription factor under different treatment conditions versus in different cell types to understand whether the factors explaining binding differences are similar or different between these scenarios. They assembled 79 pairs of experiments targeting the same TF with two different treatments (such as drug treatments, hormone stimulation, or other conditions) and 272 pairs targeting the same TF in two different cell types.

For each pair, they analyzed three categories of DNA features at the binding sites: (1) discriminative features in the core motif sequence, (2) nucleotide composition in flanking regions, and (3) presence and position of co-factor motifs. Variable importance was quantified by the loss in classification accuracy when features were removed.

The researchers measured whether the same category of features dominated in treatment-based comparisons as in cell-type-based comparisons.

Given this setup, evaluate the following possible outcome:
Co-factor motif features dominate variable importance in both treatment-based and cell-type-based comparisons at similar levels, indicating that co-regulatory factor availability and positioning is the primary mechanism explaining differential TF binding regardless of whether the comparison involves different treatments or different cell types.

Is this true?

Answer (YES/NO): YES